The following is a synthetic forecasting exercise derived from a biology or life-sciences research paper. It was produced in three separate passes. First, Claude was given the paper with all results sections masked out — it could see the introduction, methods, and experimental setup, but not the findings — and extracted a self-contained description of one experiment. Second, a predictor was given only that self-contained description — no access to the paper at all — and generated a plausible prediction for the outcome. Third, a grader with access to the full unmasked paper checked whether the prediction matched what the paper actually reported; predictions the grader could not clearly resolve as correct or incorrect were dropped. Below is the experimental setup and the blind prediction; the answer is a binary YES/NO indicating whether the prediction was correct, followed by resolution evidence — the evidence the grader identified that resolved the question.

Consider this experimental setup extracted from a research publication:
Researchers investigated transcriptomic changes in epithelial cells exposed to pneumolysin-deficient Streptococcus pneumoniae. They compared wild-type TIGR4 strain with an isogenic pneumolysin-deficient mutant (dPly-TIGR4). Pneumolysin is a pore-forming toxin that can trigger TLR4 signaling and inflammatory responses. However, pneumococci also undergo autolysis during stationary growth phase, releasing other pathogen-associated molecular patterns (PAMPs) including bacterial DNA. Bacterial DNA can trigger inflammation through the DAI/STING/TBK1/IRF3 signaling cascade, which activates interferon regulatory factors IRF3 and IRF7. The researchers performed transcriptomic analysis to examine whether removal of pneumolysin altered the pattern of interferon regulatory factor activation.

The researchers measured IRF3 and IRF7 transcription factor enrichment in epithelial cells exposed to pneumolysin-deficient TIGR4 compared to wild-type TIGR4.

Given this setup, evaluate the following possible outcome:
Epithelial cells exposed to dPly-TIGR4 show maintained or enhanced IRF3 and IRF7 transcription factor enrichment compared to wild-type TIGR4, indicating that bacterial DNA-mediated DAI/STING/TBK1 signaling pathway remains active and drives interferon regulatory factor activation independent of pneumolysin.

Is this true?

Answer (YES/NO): YES